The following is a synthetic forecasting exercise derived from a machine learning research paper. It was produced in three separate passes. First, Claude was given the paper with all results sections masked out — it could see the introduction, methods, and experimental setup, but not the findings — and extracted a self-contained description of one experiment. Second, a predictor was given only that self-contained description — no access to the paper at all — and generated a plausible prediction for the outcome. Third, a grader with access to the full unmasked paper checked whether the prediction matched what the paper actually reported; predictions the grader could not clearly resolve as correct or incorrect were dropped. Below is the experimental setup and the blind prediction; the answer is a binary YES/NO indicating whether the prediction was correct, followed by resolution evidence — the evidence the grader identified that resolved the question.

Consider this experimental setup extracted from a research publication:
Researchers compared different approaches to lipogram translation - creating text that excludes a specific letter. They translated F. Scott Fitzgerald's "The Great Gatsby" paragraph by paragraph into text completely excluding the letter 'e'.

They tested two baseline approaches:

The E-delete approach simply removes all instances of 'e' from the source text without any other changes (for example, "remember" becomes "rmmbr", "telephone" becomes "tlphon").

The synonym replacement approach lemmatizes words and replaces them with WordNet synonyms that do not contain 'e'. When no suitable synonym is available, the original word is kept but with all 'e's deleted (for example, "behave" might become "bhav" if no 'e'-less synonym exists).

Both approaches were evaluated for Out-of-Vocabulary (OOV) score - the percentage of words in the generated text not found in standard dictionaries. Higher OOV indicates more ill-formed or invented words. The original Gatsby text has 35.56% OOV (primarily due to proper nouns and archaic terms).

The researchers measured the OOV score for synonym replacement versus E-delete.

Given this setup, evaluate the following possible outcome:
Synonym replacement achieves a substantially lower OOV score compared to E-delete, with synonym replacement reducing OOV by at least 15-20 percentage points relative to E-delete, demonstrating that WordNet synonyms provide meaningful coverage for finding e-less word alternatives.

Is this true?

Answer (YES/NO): NO